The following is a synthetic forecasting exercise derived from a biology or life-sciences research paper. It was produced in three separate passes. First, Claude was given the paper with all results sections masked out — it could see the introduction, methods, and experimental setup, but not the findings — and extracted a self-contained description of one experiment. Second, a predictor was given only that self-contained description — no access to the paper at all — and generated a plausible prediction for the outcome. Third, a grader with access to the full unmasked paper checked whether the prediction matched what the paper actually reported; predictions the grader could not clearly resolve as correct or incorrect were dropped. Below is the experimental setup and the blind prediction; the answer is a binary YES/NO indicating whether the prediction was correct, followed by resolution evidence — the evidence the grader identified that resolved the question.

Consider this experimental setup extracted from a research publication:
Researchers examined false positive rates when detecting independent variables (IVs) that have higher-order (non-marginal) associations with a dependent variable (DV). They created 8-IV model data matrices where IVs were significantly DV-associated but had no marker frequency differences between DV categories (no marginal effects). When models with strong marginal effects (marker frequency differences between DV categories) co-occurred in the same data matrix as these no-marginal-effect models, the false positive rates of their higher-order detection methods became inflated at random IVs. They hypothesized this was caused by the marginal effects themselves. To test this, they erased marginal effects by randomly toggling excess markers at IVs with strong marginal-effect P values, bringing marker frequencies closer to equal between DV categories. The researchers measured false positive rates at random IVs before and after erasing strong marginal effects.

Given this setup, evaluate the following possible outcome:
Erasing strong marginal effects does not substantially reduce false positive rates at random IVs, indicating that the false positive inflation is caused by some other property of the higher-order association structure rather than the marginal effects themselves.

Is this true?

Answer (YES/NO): NO